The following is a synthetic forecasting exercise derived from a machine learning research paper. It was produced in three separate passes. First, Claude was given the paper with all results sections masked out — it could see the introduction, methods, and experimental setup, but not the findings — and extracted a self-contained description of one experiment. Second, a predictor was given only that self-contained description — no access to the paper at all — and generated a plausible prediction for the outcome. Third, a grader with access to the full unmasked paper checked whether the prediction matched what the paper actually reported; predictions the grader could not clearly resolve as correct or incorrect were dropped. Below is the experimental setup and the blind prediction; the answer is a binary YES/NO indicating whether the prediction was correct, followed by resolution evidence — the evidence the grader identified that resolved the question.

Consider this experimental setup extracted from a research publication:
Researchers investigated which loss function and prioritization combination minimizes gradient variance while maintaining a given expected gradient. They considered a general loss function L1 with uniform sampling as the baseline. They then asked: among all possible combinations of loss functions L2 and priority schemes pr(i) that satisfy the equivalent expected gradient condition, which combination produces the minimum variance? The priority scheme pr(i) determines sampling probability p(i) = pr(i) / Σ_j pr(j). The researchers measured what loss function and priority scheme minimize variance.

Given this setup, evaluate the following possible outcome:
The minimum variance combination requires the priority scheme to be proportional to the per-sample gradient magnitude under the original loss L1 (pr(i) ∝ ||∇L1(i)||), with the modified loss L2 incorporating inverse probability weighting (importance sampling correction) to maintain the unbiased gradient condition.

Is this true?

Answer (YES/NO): NO